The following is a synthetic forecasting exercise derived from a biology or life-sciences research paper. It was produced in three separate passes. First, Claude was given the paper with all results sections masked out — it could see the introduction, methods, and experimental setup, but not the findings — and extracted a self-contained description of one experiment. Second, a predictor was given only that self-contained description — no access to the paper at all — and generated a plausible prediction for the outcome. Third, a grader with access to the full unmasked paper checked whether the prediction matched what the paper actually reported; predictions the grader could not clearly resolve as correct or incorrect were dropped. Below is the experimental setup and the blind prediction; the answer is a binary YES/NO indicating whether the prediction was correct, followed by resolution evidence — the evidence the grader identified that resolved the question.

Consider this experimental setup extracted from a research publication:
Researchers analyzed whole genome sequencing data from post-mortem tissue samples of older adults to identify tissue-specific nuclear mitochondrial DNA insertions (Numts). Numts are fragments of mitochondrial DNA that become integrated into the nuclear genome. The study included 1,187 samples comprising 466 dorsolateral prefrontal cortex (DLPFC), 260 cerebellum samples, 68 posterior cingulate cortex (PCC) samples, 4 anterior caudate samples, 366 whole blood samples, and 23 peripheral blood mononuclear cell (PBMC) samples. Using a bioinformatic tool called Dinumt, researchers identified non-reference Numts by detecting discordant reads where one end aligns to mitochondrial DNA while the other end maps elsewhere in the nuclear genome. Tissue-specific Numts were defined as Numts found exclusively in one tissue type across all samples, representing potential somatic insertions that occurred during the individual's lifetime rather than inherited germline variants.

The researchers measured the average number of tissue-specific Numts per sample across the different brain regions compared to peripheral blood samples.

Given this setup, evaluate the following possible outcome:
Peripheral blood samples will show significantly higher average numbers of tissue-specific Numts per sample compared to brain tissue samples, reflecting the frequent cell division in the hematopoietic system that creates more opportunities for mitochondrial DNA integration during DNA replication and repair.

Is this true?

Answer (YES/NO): NO